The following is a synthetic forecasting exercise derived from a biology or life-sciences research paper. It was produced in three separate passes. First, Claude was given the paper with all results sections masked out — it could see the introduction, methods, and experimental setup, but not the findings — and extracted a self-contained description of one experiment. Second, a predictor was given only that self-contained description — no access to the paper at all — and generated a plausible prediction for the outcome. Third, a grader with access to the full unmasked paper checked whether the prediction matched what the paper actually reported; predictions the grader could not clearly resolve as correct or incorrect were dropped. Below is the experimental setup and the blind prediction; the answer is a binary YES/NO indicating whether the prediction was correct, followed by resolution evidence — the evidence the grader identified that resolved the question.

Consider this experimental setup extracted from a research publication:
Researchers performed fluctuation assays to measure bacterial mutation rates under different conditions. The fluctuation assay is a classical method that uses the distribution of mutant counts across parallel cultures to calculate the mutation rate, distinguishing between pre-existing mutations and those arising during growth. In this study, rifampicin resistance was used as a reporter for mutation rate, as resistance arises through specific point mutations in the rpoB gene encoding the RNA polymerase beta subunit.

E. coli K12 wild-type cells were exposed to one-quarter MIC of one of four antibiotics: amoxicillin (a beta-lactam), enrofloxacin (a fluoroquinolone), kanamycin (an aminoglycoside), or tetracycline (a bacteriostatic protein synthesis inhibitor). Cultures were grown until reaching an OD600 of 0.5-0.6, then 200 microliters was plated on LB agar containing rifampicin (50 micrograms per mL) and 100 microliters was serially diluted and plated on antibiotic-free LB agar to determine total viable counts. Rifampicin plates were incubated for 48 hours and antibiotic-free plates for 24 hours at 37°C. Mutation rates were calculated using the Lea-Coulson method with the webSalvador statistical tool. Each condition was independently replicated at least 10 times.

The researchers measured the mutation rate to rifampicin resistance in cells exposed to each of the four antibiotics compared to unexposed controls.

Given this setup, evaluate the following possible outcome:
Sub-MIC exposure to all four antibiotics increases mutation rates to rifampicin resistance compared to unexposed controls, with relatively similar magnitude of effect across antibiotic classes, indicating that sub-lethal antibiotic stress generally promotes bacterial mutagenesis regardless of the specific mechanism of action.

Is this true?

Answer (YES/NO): NO